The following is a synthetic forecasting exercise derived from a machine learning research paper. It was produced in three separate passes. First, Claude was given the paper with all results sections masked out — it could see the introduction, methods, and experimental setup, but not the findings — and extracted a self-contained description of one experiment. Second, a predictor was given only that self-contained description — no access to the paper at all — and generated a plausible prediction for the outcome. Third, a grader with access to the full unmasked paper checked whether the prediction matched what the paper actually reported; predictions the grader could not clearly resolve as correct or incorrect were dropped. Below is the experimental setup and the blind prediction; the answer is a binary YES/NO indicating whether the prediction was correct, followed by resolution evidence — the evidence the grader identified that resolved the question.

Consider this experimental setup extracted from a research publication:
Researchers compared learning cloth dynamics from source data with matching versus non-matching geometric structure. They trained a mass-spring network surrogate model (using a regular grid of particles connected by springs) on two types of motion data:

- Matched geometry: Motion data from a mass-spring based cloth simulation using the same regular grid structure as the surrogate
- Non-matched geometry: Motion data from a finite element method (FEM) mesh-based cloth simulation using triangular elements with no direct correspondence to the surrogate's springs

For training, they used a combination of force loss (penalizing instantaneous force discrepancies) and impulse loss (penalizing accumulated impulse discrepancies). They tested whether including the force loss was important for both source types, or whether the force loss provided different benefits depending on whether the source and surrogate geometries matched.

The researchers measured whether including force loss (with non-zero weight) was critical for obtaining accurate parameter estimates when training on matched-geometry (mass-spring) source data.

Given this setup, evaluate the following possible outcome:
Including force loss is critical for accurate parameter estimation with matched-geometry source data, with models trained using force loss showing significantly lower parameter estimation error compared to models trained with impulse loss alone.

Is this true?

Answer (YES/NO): YES